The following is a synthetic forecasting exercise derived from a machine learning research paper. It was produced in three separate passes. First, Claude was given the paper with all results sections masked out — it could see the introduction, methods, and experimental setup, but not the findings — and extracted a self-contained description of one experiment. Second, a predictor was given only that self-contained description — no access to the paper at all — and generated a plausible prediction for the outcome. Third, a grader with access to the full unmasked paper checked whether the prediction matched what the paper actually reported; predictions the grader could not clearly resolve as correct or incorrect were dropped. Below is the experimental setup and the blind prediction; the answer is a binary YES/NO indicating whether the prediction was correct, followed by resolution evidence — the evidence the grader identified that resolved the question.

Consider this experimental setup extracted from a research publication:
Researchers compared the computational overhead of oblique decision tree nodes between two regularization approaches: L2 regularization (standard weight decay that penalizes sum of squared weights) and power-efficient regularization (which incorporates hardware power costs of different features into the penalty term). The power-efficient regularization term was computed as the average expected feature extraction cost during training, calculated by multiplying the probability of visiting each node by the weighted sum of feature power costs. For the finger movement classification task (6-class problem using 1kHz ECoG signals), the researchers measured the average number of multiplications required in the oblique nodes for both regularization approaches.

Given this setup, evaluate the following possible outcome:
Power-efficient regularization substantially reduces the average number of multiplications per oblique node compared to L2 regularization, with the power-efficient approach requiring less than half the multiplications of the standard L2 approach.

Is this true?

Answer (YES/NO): NO